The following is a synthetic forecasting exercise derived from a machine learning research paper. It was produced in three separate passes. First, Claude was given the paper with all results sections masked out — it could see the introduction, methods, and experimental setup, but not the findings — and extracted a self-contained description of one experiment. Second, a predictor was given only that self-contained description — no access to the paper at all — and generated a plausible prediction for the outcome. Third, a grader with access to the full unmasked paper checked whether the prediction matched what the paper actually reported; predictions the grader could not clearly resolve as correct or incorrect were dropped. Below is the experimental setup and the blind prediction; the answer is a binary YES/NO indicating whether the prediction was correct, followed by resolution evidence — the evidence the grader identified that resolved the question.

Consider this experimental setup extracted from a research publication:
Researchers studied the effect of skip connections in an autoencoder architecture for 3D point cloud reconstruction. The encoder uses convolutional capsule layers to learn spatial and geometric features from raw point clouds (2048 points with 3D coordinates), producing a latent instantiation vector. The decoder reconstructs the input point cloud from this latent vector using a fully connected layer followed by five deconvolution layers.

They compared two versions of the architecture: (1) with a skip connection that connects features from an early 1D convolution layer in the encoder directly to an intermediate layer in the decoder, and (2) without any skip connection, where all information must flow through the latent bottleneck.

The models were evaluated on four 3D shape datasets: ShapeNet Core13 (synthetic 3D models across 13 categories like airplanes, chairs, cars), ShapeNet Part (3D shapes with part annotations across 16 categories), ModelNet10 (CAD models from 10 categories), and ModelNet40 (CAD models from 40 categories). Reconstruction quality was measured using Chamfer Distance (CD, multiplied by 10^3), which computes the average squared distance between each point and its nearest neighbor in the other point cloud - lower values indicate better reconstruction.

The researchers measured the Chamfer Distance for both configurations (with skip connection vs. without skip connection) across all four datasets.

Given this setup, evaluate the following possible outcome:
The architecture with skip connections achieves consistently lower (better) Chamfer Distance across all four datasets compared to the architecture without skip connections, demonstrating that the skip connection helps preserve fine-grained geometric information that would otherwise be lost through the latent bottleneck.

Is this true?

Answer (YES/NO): YES